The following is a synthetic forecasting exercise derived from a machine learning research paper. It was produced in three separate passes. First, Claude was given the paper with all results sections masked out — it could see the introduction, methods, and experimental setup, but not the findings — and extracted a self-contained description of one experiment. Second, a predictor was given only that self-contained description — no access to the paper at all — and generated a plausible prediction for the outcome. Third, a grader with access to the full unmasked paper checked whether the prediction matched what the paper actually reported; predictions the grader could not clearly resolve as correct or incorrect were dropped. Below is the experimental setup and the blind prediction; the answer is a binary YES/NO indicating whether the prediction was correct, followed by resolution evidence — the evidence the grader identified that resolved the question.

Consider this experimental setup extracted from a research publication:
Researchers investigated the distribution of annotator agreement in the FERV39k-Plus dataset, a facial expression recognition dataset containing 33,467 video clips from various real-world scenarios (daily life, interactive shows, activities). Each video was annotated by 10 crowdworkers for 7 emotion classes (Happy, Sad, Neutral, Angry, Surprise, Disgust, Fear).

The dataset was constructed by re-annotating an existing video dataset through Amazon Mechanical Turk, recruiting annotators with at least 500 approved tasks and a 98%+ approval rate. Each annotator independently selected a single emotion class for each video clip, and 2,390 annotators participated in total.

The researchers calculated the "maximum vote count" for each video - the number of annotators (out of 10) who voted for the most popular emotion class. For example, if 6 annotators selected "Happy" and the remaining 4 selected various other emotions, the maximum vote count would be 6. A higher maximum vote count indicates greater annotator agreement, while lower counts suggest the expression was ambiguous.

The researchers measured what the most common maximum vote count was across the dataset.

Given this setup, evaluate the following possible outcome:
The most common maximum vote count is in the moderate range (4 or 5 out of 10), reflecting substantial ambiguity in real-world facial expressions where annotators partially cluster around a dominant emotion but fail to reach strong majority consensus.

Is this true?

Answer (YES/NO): YES